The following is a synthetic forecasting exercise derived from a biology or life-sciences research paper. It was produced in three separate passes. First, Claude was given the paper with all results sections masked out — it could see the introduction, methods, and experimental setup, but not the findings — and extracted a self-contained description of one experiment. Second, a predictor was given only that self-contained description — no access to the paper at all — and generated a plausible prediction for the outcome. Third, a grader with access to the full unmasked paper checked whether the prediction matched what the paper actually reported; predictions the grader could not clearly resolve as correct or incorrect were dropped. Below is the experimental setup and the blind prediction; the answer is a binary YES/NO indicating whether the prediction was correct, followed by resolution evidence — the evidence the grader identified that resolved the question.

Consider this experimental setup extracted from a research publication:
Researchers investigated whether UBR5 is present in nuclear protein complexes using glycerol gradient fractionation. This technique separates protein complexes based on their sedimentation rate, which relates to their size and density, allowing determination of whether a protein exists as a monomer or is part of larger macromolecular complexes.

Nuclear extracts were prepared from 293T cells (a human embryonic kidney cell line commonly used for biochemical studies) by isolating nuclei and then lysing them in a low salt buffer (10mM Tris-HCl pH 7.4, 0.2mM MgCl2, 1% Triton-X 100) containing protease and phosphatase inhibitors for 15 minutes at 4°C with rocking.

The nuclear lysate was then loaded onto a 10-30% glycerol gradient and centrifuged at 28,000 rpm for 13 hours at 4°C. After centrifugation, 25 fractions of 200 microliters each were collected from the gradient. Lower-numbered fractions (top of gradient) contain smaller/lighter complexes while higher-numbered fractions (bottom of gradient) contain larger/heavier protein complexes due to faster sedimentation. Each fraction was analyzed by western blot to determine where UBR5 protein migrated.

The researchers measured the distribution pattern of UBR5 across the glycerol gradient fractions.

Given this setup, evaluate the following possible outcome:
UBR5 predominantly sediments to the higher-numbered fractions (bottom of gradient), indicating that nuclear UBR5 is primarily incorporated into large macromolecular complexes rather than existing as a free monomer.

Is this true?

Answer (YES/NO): YES